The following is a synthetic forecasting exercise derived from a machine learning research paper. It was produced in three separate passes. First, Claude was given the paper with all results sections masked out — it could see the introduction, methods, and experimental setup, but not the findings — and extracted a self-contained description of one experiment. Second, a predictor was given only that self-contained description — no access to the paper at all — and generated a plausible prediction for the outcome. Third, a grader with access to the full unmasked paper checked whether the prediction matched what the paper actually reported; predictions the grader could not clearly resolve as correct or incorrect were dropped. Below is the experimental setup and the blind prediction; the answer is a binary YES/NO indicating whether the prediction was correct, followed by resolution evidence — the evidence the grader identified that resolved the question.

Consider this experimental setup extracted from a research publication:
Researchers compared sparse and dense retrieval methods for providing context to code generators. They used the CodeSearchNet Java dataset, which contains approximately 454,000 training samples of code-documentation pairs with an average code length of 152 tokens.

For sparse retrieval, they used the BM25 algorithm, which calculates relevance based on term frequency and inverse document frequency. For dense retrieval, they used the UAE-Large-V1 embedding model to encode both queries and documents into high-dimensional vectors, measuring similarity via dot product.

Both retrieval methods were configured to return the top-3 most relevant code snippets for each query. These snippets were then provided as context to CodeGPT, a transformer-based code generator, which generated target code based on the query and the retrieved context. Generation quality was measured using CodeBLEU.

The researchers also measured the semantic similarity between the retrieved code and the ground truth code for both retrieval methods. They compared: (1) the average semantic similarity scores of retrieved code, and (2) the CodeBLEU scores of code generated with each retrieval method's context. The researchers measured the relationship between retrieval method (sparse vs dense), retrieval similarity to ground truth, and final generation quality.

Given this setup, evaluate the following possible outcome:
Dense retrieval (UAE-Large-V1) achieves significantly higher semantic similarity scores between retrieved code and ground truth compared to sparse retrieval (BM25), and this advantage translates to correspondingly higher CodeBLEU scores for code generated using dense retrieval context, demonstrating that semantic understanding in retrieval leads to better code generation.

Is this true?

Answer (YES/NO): NO